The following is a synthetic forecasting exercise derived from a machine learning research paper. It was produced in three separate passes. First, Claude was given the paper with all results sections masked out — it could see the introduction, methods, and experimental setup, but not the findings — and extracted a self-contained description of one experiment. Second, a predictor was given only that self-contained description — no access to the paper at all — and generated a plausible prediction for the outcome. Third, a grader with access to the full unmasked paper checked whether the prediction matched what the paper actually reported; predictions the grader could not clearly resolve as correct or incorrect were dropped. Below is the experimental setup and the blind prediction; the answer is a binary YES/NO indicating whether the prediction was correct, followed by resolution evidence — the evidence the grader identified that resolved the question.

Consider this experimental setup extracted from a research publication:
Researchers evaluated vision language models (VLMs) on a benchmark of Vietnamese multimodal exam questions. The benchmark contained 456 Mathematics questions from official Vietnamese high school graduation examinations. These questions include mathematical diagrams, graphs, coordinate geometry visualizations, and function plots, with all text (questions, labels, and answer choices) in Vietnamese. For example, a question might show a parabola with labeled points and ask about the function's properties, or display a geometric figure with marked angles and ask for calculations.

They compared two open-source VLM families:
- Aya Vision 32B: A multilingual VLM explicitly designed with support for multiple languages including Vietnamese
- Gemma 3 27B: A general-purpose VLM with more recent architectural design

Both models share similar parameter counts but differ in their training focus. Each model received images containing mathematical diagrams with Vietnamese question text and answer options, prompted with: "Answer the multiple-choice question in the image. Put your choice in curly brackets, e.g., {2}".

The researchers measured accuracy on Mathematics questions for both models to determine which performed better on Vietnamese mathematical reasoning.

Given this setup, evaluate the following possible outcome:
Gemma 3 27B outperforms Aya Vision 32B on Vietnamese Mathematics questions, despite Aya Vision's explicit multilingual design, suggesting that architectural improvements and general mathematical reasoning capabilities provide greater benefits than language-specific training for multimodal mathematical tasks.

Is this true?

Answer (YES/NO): YES